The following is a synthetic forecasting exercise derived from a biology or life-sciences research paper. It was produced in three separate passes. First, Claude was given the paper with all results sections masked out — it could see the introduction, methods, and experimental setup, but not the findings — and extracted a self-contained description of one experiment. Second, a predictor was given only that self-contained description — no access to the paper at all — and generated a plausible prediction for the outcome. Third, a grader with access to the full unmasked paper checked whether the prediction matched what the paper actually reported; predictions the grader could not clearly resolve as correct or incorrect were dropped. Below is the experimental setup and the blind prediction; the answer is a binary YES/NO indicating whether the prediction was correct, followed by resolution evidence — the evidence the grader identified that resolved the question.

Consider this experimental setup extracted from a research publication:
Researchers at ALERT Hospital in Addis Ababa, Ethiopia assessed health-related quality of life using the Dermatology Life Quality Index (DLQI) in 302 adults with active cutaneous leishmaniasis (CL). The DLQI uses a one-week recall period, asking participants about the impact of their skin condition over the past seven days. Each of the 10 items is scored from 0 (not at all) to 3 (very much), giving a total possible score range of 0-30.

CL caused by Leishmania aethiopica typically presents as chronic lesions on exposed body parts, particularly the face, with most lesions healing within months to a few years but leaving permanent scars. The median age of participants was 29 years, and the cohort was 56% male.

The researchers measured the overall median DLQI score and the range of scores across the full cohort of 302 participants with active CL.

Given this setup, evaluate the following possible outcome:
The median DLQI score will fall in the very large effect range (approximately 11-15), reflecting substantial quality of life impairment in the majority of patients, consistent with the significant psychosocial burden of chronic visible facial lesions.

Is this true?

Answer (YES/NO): NO